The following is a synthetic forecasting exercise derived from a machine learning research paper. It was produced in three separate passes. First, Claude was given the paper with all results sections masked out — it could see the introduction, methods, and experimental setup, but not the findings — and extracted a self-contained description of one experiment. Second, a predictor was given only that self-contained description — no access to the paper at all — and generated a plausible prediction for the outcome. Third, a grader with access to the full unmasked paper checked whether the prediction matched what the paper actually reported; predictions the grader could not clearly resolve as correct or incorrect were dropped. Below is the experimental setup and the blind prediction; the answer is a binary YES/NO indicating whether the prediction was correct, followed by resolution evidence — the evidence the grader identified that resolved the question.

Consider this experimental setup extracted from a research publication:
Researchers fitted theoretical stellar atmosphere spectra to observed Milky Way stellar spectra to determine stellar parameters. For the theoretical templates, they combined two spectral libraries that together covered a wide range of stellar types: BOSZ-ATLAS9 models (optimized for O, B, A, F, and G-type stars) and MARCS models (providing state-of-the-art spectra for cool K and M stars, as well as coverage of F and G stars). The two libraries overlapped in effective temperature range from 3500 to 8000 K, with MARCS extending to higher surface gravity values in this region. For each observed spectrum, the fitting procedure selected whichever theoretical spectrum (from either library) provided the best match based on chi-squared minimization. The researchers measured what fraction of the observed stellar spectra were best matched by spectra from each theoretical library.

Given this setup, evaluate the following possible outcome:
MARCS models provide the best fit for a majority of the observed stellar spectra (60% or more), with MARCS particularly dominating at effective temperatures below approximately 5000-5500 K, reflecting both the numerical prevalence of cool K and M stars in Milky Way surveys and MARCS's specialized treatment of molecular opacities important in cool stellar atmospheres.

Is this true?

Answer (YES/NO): NO